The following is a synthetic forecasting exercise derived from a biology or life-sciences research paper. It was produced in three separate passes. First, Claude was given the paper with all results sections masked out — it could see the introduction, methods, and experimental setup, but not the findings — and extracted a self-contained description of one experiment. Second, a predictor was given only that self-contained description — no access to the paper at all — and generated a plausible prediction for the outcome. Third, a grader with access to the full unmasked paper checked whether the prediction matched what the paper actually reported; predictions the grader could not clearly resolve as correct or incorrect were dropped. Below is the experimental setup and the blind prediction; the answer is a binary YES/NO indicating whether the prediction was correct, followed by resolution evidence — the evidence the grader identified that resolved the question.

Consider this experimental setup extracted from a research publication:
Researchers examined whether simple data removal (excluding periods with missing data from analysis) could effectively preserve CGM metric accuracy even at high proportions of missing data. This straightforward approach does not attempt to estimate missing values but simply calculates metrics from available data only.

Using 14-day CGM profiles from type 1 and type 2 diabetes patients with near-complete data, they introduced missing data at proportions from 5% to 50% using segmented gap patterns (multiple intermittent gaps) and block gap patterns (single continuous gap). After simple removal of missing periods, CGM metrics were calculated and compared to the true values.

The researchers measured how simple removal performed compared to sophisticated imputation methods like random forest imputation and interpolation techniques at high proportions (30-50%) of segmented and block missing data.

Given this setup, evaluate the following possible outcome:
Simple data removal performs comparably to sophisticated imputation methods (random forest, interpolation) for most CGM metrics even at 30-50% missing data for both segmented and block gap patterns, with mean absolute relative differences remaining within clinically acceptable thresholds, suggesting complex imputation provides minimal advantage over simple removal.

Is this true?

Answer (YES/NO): NO